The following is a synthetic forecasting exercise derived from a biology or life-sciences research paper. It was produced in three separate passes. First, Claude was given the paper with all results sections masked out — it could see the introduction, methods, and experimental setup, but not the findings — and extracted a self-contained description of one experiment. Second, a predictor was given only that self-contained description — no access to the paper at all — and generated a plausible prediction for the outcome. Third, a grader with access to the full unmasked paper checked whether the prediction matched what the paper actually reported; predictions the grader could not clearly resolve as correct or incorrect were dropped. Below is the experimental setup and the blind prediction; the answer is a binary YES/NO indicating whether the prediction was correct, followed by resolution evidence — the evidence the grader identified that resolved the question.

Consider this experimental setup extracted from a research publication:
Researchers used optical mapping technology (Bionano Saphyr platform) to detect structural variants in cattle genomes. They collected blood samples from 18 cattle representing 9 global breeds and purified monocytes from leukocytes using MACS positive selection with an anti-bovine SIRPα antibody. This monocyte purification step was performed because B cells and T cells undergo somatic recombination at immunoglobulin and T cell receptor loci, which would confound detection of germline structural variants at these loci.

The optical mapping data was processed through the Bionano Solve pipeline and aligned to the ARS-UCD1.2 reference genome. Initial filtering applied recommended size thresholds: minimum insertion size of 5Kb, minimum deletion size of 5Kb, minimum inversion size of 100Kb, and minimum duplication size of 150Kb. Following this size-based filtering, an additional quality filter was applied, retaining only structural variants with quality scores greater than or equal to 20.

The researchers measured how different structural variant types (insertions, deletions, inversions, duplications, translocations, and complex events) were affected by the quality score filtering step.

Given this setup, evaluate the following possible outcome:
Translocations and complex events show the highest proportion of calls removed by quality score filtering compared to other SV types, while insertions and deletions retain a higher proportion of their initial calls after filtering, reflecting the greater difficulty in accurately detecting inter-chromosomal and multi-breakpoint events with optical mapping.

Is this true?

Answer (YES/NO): YES